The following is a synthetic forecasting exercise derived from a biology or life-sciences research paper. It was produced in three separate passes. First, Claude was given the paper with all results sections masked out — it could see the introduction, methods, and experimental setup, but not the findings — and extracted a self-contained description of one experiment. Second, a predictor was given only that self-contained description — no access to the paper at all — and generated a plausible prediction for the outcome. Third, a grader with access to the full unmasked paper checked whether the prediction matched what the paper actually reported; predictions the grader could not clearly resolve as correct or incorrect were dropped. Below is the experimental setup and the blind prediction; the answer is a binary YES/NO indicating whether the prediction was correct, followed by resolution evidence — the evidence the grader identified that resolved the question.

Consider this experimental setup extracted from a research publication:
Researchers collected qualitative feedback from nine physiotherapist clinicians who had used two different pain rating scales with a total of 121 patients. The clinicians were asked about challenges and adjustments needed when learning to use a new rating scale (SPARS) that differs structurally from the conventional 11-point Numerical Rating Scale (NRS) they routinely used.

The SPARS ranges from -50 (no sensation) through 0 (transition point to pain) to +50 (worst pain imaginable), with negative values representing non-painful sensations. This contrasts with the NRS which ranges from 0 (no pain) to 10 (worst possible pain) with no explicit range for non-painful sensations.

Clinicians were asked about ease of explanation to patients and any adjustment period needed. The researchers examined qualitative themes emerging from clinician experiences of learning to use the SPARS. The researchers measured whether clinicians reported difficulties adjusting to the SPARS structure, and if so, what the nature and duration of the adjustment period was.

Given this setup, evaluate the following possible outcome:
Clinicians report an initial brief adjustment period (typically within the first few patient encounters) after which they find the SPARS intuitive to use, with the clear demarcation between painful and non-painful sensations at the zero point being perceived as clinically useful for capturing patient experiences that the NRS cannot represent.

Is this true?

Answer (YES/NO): YES